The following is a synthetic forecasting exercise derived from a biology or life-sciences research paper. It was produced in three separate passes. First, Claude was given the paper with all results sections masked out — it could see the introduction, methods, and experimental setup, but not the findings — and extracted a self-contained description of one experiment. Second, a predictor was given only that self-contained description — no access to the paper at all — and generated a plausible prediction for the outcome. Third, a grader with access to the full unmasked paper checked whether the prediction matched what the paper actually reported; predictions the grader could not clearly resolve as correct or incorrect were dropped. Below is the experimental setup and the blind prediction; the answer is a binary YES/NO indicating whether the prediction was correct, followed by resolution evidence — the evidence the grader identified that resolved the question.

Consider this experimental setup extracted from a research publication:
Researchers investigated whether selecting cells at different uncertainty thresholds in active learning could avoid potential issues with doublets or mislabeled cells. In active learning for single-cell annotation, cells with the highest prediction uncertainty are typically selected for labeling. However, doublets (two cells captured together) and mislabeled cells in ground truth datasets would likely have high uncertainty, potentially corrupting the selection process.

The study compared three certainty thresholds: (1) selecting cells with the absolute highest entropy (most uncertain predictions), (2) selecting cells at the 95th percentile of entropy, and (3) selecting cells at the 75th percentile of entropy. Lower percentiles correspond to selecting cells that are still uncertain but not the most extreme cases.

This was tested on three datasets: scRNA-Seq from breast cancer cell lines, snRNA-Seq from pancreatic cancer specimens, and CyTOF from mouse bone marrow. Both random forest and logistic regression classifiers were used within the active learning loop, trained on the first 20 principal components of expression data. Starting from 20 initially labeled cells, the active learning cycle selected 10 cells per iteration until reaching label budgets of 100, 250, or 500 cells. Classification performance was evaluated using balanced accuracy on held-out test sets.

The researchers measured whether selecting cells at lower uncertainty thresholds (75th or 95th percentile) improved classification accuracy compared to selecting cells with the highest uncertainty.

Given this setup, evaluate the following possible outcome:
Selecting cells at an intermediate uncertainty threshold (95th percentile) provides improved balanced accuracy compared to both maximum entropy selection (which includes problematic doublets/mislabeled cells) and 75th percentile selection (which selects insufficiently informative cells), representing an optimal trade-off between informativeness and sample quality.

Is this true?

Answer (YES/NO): NO